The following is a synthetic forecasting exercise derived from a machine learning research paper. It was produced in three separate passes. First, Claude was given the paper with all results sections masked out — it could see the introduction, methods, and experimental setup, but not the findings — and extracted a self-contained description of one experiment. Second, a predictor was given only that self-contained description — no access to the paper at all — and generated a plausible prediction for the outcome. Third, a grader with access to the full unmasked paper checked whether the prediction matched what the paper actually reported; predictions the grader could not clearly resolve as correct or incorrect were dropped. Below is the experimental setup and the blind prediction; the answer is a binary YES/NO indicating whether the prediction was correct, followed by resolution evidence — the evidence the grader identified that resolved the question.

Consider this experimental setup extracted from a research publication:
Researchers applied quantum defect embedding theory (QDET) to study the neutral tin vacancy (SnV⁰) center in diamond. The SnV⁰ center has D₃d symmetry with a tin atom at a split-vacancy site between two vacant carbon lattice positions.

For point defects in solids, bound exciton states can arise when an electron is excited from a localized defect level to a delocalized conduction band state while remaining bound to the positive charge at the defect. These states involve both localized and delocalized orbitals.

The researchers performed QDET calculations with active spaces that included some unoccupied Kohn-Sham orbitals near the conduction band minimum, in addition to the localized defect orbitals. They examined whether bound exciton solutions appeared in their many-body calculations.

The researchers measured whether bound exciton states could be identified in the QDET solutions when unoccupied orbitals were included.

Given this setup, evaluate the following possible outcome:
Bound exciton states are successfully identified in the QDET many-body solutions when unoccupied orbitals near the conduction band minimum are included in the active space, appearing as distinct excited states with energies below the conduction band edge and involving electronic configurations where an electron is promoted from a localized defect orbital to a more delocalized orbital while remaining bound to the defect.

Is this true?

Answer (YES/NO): NO